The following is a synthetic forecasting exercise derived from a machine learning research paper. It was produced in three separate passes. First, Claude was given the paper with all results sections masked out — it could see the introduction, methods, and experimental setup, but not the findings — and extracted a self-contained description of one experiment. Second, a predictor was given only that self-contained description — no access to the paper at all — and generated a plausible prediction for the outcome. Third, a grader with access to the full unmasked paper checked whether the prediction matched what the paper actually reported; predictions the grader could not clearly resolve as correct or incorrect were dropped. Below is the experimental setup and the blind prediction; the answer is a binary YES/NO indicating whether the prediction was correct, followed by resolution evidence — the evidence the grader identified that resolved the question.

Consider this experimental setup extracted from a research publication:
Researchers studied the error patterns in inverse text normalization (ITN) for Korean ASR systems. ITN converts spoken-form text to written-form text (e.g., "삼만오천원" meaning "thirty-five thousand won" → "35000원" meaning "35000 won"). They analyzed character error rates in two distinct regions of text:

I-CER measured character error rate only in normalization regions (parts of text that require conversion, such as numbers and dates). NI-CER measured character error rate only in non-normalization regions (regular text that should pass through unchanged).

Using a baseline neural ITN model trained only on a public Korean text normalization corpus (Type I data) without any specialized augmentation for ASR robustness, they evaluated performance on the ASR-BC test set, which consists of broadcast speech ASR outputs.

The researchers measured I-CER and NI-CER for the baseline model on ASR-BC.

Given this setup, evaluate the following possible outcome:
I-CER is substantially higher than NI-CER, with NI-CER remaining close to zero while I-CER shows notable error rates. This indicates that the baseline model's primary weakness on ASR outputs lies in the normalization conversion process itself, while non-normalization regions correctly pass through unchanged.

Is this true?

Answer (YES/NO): NO